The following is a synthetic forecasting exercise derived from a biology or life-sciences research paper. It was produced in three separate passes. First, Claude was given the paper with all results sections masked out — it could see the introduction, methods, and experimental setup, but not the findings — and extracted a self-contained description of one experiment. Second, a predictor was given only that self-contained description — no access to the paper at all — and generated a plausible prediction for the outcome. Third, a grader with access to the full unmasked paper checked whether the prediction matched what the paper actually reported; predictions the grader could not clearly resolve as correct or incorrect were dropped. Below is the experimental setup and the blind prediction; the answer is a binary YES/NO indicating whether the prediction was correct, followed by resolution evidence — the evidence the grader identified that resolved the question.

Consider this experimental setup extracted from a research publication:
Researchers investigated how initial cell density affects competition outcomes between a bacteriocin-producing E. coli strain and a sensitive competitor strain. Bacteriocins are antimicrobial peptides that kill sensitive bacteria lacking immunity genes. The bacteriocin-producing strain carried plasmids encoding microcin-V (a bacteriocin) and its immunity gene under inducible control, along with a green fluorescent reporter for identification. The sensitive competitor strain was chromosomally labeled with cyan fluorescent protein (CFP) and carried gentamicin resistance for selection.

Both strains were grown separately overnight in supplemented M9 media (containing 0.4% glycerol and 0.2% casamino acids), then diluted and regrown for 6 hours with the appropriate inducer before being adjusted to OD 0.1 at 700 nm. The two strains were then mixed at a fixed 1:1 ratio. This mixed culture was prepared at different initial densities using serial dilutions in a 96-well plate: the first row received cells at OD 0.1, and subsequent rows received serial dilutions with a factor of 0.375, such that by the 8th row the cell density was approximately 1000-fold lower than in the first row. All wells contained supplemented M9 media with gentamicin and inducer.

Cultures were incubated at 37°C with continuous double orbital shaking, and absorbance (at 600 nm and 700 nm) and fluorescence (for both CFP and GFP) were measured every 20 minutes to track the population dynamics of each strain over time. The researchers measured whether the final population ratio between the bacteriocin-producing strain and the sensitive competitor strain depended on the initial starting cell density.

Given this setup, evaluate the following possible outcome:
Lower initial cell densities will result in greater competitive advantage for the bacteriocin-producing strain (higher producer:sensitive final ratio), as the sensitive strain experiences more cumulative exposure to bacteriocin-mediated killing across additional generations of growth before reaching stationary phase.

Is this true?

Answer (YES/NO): NO